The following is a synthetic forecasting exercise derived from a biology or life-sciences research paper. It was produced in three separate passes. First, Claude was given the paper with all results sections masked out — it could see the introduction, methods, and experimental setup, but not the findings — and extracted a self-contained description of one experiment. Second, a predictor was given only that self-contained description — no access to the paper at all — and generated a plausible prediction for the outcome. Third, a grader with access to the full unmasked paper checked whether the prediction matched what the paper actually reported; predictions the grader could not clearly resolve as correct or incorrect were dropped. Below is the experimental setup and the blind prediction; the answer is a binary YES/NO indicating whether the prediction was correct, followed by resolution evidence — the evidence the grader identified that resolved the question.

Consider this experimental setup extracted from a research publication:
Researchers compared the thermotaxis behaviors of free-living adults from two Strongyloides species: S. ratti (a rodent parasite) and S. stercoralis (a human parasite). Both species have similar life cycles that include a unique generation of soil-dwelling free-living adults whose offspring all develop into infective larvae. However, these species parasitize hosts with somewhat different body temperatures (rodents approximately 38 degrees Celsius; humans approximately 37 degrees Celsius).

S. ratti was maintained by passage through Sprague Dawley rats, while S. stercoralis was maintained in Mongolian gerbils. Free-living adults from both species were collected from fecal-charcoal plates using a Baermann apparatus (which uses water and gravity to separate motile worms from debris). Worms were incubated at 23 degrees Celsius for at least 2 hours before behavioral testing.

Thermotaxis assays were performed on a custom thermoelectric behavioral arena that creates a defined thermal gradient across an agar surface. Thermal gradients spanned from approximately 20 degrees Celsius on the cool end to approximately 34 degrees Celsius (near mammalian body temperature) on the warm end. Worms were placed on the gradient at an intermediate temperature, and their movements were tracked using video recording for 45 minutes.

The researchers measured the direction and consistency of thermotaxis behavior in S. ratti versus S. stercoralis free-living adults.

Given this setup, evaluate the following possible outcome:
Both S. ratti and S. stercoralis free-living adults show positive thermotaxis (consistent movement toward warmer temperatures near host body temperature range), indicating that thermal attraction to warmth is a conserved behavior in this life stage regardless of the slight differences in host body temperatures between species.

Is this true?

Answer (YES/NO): NO